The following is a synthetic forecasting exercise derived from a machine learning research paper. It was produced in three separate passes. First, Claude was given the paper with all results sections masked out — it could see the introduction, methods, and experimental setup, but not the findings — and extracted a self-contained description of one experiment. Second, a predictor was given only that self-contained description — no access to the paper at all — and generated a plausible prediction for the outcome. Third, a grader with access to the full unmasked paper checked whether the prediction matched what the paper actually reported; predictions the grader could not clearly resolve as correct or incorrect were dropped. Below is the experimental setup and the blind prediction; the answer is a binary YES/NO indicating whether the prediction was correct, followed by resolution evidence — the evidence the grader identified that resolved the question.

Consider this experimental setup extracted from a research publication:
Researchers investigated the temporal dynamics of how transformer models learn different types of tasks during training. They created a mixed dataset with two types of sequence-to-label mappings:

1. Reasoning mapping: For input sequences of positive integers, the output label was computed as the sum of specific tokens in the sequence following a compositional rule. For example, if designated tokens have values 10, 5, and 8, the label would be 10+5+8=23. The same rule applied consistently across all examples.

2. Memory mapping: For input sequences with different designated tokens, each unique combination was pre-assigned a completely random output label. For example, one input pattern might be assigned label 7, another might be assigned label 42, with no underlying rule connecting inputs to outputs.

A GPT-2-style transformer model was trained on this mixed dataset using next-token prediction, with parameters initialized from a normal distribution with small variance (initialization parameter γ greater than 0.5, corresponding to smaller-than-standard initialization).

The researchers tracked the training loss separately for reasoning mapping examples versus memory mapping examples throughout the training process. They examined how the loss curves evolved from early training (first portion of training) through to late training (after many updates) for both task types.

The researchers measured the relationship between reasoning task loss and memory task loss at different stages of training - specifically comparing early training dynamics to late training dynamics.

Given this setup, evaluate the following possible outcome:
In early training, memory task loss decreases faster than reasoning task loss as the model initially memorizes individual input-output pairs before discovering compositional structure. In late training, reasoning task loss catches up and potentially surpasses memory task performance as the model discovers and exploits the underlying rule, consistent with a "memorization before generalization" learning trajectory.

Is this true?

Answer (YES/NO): NO